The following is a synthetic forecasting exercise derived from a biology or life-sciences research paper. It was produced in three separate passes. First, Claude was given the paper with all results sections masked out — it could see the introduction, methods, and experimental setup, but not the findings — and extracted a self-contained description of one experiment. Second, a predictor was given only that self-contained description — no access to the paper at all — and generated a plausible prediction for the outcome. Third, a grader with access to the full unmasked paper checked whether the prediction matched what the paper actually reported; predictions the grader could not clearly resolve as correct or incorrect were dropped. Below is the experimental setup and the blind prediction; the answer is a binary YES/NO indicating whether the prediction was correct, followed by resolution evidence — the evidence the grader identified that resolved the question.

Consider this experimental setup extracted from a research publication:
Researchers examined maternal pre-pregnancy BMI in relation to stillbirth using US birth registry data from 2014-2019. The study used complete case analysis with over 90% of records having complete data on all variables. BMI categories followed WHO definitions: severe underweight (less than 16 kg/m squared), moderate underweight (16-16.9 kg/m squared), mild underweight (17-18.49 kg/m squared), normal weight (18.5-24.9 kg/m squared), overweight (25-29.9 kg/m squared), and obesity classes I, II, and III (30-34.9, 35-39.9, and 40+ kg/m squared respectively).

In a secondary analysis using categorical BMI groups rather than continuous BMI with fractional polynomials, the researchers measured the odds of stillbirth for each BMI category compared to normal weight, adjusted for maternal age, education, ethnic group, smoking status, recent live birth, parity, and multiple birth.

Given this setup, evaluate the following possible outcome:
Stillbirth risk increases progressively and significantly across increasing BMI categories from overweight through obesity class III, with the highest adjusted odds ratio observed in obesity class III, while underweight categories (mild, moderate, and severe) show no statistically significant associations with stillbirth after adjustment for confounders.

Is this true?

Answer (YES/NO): NO